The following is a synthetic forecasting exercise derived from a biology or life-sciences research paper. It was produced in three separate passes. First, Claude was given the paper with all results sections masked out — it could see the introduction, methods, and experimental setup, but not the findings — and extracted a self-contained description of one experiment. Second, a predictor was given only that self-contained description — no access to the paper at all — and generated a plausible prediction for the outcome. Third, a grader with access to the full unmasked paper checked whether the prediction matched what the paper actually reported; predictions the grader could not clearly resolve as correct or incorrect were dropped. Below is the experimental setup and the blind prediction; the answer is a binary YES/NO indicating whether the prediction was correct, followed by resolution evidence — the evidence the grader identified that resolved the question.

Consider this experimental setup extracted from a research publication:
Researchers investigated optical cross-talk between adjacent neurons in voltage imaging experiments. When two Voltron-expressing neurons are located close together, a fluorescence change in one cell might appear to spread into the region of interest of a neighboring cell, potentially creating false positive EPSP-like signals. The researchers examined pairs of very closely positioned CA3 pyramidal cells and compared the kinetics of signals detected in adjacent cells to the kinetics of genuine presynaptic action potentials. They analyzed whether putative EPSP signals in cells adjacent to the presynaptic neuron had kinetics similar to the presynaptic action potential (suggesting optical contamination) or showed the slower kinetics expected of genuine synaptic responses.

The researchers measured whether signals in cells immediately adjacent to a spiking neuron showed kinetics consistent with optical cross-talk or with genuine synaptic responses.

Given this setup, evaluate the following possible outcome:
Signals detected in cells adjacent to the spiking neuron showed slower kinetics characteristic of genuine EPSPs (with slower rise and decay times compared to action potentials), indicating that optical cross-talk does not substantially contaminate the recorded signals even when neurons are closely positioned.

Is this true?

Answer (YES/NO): NO